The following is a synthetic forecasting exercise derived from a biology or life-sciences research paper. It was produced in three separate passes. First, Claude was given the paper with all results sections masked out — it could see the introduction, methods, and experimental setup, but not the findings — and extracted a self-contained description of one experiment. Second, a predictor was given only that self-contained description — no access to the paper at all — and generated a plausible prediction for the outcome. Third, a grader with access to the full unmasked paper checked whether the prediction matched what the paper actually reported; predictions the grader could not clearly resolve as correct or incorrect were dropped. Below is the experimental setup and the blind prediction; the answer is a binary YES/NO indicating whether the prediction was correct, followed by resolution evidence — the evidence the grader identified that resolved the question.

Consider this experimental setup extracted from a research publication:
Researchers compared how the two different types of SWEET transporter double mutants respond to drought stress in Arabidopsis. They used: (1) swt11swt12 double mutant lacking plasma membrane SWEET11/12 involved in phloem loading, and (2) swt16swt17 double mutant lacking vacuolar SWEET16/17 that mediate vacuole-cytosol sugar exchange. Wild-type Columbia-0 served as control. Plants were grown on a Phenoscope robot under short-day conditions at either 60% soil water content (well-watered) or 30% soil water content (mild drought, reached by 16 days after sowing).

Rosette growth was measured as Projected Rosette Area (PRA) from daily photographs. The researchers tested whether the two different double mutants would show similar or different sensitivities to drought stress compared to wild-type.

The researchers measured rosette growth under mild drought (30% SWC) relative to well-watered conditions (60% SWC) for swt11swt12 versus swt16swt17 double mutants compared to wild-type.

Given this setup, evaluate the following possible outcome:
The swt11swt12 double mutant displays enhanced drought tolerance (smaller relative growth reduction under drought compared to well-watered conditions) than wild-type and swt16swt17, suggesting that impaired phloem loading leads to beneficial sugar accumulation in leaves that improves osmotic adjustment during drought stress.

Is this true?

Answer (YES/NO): NO